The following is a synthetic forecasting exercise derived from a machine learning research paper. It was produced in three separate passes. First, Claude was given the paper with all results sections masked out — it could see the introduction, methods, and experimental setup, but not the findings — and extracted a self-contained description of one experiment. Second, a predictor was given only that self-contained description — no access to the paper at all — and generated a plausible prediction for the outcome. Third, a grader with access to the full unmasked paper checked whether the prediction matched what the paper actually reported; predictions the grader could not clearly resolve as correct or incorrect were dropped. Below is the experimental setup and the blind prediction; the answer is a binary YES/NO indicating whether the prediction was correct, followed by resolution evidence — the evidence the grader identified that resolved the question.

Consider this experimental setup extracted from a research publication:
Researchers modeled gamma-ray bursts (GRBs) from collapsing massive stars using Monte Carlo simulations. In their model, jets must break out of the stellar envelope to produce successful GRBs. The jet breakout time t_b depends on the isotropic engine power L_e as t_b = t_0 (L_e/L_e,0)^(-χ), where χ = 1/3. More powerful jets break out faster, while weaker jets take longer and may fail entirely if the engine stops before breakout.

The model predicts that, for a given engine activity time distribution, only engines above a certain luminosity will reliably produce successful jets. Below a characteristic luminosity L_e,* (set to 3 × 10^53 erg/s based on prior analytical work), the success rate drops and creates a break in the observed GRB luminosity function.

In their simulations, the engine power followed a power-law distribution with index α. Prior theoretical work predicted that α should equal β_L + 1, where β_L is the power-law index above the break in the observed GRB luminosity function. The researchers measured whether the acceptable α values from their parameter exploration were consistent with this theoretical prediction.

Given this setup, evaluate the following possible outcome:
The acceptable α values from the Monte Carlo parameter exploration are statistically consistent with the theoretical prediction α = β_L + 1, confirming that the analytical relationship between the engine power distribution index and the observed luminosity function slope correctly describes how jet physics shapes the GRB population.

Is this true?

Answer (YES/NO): YES